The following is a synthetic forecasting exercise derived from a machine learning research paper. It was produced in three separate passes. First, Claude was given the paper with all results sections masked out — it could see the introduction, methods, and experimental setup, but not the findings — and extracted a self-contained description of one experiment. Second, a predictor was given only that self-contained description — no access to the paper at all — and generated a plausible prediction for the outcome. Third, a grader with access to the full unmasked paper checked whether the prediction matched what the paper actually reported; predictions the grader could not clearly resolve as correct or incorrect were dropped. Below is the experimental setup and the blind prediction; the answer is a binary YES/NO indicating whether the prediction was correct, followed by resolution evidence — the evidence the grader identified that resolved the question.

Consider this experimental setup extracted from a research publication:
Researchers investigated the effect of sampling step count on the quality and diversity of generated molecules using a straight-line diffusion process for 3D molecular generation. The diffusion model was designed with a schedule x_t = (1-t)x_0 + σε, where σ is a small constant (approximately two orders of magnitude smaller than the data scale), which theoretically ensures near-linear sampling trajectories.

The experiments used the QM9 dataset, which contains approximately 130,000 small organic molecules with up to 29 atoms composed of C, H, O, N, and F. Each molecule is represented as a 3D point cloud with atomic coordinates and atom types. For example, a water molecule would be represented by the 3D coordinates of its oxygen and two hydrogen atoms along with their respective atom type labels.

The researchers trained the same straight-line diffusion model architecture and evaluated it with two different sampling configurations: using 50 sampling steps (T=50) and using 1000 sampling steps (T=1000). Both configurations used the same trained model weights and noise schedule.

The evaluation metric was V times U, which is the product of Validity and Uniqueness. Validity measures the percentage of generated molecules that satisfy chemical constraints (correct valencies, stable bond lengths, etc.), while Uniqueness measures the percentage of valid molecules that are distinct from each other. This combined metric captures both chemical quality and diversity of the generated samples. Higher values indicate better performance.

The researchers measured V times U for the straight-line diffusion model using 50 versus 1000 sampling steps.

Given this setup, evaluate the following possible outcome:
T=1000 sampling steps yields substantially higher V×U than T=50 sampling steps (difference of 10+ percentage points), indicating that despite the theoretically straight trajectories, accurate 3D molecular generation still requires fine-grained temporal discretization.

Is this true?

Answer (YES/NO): NO